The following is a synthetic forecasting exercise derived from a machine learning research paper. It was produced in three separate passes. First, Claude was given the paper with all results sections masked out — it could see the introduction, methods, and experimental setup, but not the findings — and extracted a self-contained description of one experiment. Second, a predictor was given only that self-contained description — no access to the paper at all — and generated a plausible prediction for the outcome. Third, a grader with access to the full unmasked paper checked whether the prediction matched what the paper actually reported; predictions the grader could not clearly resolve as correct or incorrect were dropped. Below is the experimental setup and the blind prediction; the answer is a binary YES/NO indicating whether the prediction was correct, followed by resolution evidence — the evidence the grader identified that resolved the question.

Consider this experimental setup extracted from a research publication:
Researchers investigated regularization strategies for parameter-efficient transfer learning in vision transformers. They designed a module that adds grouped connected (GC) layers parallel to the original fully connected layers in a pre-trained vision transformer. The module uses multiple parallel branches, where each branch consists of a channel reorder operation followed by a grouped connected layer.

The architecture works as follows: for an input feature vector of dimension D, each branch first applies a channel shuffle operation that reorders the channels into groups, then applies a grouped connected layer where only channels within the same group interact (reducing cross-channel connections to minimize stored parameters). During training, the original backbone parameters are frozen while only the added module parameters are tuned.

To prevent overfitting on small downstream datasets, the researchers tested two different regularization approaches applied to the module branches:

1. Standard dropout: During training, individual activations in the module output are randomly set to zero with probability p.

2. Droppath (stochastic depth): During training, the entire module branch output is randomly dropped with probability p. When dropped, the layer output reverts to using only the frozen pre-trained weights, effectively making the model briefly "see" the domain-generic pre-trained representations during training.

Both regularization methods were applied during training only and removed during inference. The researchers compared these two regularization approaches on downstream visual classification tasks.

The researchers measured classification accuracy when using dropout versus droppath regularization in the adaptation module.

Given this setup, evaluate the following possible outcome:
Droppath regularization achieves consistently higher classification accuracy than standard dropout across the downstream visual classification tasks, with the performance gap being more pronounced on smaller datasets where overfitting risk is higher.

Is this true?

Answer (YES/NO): NO